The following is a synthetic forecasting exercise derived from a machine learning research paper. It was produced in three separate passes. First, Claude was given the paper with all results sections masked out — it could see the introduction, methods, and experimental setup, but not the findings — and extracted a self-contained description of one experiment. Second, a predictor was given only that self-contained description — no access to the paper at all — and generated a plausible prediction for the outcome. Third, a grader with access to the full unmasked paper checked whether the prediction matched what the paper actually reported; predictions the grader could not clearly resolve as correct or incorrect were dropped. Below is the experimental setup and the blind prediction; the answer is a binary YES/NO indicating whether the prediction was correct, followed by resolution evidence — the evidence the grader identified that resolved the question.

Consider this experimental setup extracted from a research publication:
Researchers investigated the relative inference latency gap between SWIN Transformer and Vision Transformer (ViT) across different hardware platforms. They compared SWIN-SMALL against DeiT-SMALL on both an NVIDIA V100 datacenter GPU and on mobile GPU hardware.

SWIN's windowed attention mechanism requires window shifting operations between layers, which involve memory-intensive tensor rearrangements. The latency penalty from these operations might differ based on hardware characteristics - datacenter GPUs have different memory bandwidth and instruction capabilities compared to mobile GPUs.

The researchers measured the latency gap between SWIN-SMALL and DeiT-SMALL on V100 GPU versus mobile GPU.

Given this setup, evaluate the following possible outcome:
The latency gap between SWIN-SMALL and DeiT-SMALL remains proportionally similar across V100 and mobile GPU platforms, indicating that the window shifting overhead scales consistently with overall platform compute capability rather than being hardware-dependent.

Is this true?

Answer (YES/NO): NO